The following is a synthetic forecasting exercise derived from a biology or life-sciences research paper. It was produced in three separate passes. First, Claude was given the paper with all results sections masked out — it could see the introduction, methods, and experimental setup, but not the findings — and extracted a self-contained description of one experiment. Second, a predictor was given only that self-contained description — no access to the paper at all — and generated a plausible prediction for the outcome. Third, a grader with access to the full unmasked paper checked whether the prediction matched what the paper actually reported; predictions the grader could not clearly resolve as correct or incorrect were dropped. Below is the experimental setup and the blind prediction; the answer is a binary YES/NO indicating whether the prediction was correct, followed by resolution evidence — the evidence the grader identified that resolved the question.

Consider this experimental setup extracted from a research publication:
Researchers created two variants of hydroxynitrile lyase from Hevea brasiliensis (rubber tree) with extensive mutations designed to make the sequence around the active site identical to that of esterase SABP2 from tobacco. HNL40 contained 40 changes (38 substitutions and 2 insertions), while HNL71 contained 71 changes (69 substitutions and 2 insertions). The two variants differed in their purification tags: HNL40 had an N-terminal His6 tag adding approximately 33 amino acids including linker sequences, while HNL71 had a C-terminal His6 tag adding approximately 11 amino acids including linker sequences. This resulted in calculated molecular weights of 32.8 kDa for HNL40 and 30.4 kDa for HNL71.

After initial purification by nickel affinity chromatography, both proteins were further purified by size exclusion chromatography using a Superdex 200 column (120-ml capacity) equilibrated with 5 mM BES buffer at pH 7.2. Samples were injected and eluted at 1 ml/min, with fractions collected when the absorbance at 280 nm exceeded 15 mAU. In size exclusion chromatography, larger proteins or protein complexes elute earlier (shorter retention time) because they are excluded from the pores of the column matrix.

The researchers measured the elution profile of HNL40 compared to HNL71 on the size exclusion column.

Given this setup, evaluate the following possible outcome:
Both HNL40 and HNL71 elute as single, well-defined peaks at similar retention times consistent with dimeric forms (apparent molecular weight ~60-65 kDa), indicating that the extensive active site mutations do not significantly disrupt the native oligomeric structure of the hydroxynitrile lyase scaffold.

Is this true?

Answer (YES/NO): NO